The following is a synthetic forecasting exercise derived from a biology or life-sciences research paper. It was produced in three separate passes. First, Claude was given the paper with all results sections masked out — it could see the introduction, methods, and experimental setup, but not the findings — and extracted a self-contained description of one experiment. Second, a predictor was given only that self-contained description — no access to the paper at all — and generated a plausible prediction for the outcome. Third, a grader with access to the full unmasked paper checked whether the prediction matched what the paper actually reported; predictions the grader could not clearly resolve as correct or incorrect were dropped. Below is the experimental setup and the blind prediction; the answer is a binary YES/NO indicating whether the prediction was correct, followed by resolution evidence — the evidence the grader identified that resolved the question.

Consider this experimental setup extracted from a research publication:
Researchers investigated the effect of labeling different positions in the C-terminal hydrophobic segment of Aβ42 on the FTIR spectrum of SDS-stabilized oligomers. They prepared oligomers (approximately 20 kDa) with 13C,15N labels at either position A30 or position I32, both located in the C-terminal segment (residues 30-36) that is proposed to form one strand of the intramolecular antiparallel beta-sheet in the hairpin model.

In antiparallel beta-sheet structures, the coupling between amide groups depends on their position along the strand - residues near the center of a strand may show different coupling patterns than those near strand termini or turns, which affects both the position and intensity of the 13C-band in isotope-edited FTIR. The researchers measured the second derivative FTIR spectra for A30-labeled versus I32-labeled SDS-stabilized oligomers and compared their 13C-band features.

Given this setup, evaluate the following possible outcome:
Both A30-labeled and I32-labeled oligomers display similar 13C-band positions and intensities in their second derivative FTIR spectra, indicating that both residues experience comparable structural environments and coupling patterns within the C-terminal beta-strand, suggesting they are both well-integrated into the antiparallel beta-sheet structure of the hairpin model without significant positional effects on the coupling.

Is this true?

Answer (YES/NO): NO